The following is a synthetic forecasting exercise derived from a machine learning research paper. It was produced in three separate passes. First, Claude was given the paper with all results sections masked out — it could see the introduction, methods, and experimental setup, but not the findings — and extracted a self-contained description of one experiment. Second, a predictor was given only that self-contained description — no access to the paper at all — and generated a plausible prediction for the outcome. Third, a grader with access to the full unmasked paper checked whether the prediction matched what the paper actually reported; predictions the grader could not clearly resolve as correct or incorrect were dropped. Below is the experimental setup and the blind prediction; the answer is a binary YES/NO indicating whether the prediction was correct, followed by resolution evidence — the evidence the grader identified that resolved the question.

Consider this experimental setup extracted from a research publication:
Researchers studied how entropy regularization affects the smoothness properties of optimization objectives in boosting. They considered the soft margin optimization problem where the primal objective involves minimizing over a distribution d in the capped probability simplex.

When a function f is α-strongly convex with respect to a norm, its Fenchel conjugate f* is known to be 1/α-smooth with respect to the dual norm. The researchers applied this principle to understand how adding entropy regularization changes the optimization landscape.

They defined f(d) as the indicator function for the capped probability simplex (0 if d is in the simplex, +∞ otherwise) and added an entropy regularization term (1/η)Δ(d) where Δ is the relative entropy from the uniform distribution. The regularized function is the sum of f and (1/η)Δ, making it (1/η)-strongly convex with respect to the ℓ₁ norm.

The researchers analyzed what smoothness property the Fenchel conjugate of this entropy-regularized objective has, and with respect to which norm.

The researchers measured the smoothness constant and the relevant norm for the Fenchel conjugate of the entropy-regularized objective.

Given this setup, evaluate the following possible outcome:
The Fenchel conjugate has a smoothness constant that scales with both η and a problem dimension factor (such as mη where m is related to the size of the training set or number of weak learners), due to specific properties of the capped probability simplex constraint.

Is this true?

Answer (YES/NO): NO